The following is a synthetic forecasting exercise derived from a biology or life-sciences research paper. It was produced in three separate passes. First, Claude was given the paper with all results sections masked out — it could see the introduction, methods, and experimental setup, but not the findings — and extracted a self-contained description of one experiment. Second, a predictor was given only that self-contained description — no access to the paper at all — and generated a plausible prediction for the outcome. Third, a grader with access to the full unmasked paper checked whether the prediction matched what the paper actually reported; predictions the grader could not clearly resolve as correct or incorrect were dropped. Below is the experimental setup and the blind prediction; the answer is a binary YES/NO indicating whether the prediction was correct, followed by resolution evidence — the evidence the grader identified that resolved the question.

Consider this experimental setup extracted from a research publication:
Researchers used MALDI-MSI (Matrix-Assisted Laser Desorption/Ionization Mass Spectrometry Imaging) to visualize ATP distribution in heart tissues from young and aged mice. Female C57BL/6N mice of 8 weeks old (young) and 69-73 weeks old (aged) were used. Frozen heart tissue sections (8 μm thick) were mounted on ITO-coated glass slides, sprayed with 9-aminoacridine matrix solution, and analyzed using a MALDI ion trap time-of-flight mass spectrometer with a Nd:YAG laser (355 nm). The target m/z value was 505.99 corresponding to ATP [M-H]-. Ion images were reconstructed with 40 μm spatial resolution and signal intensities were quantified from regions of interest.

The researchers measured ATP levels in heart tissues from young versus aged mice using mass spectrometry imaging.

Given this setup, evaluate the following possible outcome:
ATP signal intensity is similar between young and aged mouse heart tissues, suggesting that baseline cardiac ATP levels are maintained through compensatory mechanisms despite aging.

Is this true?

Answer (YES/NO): NO